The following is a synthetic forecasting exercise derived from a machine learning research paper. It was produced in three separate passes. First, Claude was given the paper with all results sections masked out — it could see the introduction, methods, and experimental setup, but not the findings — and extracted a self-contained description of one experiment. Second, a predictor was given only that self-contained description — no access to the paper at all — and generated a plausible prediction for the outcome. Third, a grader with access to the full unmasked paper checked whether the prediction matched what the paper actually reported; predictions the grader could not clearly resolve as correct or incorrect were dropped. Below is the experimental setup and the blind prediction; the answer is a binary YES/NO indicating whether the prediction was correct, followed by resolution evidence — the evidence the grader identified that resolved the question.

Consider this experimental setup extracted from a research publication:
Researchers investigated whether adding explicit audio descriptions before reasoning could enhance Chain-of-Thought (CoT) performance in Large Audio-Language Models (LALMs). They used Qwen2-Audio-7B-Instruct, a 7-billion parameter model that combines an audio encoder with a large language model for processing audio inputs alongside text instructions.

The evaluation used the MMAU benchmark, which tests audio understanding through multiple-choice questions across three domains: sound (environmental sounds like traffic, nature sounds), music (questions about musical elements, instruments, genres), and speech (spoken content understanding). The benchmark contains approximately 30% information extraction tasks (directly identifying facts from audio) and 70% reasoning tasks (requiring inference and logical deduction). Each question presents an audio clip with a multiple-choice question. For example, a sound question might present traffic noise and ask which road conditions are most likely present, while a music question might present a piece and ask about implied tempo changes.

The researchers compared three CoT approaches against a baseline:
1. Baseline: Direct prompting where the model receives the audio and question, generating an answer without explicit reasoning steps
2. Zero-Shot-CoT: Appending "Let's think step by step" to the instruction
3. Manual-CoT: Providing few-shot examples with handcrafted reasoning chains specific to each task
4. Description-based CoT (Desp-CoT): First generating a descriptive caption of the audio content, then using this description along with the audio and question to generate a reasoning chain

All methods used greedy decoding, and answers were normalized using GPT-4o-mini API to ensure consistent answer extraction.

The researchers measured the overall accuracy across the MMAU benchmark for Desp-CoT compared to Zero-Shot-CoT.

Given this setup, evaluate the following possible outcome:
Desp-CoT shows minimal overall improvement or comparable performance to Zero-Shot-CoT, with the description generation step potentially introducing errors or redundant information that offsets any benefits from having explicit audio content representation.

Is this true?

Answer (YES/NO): NO